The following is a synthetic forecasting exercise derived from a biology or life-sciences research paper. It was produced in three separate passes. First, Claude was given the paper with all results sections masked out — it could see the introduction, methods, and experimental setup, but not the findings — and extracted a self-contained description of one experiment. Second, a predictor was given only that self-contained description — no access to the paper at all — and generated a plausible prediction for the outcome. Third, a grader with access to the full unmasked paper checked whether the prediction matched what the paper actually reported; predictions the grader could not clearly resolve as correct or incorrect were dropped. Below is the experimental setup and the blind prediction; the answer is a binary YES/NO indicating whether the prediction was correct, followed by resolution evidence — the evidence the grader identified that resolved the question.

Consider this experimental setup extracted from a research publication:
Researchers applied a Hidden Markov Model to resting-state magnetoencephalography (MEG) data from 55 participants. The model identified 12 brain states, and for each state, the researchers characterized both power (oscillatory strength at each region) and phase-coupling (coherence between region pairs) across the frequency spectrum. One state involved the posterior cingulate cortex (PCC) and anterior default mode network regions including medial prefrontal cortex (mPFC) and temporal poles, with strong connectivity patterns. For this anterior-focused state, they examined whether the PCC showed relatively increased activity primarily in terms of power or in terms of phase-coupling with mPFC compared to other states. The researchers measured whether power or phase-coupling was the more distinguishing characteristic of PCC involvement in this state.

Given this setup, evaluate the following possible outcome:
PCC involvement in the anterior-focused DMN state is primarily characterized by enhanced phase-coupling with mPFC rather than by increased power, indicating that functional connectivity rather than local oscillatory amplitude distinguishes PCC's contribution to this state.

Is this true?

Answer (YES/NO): YES